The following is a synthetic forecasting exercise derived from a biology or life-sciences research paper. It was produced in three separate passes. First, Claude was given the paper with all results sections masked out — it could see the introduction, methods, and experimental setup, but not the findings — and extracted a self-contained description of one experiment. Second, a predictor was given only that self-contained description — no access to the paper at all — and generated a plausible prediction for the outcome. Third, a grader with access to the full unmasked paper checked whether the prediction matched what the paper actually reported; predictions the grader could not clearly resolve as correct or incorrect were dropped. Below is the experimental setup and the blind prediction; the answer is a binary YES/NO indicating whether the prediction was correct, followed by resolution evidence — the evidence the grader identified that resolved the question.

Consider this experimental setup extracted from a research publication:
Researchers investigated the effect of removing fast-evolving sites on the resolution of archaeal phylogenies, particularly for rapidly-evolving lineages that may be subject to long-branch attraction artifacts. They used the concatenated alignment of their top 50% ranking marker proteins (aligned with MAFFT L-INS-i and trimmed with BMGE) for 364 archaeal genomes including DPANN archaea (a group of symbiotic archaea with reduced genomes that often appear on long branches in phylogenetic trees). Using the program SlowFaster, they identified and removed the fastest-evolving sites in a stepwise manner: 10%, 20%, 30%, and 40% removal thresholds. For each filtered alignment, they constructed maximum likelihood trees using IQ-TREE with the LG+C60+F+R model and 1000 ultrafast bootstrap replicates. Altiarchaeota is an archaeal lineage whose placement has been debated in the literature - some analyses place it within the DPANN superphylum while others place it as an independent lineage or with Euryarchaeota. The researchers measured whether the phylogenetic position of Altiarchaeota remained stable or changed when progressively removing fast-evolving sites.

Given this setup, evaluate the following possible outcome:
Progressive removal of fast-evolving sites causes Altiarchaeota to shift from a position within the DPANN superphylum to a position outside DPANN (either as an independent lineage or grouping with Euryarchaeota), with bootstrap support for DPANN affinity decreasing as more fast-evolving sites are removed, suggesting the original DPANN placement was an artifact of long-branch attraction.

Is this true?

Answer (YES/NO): NO